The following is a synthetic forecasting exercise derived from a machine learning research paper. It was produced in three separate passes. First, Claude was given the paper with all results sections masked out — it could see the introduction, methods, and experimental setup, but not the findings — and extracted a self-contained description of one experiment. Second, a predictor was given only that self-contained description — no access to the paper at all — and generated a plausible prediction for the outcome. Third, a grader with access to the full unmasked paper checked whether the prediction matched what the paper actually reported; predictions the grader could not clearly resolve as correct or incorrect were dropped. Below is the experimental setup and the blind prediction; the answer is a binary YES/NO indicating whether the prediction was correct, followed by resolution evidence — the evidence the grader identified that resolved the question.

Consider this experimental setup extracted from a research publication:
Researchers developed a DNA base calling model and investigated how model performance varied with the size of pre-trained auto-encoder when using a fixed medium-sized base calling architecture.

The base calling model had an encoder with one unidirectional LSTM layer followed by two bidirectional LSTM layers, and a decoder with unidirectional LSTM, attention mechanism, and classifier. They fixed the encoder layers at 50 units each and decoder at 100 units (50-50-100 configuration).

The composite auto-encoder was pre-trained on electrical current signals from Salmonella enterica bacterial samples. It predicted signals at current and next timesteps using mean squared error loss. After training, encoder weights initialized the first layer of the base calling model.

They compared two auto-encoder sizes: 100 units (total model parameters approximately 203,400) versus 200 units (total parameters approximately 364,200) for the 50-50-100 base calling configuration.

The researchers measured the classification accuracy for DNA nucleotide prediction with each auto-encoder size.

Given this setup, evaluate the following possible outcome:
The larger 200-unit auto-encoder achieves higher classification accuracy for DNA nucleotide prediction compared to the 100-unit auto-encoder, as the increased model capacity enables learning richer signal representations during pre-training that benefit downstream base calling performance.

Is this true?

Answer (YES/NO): YES